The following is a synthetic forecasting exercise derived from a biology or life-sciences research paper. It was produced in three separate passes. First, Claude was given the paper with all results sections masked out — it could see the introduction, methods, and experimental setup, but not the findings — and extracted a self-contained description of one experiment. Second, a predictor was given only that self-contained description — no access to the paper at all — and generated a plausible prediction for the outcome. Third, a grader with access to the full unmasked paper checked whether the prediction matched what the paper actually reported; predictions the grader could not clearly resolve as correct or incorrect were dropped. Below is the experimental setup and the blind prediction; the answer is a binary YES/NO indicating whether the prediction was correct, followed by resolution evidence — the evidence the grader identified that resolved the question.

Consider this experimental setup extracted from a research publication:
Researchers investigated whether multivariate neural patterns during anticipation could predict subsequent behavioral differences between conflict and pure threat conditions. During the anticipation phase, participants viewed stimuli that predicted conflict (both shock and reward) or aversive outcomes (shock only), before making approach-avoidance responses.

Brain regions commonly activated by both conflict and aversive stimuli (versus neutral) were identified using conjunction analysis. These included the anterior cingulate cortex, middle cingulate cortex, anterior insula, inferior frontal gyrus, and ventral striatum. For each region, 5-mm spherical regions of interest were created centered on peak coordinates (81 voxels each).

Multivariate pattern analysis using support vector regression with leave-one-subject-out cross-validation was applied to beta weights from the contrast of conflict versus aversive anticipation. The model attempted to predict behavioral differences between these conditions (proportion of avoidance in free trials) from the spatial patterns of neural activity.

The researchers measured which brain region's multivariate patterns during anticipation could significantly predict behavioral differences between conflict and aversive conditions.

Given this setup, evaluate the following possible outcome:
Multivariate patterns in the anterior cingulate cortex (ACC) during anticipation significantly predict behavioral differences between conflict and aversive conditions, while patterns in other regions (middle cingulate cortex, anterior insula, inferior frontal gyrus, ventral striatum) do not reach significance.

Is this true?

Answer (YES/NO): NO